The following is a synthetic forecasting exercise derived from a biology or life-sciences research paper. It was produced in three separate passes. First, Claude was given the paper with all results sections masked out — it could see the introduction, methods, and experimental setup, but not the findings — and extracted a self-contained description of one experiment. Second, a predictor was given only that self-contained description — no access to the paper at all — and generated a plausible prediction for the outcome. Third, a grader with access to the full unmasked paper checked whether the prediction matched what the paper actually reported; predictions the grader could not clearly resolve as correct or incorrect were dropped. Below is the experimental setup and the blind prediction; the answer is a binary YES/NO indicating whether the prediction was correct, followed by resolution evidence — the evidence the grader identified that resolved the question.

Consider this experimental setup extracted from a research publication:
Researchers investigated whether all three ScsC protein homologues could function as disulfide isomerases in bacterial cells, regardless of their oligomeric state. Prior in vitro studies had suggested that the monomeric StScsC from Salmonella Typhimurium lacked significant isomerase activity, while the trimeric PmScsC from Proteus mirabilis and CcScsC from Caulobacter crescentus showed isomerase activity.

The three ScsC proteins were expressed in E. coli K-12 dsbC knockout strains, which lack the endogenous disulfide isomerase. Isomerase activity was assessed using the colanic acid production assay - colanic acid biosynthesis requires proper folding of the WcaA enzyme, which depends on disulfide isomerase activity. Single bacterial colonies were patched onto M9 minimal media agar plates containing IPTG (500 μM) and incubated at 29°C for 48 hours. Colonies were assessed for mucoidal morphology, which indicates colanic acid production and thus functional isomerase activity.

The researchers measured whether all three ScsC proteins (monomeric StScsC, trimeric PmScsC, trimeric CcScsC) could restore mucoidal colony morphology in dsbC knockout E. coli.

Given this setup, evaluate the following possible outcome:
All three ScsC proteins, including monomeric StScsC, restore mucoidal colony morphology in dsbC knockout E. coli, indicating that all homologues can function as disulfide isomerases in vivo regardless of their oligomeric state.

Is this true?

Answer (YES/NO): YES